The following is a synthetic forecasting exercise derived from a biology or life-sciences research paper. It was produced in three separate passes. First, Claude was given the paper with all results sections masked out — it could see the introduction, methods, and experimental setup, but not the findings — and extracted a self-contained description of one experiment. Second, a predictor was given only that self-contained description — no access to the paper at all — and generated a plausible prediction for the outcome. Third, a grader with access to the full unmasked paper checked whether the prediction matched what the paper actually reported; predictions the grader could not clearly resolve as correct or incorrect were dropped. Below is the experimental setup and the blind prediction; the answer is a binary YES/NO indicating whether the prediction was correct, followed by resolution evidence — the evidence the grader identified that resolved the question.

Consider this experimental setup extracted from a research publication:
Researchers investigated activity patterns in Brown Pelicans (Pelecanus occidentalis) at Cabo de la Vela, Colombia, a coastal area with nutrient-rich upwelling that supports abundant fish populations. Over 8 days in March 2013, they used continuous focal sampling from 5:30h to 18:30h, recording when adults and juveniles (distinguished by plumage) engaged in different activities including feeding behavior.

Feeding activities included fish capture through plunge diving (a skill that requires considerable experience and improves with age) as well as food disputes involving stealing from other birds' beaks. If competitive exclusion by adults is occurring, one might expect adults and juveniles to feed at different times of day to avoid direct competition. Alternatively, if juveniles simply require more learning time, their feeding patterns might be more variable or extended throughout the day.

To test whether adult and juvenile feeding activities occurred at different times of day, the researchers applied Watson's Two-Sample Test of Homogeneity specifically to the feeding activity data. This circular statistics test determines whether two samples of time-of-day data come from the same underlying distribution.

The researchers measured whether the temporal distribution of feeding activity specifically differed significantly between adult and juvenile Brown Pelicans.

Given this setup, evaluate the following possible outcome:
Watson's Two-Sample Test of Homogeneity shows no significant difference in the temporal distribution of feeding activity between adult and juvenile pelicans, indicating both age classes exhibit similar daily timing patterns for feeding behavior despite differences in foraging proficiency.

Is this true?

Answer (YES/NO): NO